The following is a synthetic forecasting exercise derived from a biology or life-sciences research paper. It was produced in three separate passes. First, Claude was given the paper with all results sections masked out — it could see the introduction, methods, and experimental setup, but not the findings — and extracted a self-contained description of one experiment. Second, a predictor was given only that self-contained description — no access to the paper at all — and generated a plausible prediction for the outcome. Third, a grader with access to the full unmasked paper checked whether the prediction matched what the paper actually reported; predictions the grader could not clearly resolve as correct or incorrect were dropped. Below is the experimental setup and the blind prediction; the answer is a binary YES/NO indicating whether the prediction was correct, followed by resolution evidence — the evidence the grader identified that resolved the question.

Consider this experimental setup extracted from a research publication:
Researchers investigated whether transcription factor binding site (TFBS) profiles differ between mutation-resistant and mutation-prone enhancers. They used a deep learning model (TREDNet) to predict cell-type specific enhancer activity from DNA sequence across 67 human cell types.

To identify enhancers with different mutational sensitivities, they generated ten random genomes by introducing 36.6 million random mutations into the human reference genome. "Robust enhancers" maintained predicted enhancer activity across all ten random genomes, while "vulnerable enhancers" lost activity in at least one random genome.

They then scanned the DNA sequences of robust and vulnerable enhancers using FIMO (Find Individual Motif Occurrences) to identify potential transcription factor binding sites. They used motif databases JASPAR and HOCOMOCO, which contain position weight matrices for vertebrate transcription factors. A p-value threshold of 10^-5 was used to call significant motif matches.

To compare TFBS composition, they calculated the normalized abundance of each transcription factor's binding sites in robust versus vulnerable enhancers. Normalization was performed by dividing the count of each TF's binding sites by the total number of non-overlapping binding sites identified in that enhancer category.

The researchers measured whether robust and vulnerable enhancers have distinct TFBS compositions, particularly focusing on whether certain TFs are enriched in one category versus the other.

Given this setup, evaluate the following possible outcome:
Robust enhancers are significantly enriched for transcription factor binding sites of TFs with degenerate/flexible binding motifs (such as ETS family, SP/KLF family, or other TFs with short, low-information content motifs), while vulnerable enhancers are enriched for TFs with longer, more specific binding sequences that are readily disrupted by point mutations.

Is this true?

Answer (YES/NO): NO